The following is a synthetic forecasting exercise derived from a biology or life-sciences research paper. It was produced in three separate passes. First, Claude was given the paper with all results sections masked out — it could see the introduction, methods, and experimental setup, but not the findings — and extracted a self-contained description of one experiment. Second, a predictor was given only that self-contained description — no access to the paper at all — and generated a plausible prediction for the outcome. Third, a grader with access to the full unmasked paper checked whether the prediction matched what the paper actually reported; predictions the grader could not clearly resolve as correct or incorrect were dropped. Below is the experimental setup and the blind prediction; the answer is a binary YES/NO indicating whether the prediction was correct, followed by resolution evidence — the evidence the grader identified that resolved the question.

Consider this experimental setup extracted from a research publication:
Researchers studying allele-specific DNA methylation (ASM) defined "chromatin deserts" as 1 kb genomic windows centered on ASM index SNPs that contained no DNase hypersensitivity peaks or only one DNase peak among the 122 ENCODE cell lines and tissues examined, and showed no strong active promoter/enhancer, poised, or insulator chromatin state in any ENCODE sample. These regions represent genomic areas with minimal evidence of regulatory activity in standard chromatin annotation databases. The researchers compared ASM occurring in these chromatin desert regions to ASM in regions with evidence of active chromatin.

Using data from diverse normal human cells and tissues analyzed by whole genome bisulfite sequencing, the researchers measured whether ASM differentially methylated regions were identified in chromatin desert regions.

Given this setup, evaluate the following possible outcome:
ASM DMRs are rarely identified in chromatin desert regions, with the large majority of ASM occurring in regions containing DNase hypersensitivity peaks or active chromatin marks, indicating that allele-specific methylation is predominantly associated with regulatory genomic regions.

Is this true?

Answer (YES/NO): YES